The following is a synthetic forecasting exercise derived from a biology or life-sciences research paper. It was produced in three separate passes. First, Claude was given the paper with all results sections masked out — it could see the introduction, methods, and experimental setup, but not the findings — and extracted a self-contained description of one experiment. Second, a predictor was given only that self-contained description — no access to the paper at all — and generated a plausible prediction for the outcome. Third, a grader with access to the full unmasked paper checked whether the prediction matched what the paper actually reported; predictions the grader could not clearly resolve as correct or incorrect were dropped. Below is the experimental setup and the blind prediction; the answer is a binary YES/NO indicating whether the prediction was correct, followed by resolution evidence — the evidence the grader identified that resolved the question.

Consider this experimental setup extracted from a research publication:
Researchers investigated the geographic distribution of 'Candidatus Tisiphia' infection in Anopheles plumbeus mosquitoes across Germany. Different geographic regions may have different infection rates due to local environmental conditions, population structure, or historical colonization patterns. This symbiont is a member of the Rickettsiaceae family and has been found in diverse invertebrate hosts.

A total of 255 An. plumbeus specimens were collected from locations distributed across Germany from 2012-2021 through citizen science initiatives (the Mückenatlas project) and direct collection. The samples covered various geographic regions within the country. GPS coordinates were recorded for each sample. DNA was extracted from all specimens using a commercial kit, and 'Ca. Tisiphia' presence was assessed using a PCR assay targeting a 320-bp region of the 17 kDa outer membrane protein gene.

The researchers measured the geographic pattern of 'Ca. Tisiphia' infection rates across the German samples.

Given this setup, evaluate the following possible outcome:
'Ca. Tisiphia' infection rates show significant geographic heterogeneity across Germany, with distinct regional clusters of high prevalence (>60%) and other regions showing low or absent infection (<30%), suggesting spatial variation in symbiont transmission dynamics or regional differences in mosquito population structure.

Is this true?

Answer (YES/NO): NO